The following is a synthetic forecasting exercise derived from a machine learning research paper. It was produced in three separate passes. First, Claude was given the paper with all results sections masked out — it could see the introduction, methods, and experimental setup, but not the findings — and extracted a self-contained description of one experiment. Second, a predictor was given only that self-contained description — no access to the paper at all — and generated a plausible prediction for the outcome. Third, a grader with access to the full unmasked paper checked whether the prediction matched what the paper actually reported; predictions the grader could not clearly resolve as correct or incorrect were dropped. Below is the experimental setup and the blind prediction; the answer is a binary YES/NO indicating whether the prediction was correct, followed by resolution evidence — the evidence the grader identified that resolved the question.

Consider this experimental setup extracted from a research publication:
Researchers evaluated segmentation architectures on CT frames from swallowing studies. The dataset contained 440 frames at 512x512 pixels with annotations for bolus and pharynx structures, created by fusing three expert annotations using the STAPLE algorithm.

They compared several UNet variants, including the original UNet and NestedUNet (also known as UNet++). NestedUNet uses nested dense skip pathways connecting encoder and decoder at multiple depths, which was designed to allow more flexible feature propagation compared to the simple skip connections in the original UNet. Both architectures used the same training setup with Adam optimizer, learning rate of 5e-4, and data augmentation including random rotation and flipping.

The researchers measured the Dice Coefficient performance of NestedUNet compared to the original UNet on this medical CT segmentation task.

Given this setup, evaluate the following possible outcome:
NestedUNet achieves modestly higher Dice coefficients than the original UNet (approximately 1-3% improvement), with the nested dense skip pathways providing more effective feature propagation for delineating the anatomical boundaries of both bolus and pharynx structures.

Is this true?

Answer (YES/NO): NO